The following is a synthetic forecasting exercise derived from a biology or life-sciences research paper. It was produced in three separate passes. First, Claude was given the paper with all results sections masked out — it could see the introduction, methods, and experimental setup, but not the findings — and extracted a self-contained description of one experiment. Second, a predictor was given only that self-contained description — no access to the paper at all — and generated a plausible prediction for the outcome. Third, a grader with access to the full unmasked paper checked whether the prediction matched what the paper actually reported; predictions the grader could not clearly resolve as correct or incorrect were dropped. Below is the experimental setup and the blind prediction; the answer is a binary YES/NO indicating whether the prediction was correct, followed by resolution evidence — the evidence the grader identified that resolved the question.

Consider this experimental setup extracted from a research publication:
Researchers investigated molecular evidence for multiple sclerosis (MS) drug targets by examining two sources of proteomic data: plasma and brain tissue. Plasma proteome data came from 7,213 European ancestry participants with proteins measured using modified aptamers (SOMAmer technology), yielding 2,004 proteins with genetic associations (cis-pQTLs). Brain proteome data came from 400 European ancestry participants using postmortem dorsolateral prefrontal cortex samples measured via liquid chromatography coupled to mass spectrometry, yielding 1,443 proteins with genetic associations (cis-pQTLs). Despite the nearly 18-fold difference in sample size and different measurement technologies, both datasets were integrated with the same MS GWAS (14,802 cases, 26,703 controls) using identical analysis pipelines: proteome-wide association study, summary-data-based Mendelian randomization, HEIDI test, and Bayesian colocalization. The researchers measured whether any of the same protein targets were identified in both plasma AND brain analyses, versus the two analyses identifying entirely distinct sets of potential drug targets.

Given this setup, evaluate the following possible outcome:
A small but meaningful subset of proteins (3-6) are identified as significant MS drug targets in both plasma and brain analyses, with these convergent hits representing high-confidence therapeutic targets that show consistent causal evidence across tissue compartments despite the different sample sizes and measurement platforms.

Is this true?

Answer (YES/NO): NO